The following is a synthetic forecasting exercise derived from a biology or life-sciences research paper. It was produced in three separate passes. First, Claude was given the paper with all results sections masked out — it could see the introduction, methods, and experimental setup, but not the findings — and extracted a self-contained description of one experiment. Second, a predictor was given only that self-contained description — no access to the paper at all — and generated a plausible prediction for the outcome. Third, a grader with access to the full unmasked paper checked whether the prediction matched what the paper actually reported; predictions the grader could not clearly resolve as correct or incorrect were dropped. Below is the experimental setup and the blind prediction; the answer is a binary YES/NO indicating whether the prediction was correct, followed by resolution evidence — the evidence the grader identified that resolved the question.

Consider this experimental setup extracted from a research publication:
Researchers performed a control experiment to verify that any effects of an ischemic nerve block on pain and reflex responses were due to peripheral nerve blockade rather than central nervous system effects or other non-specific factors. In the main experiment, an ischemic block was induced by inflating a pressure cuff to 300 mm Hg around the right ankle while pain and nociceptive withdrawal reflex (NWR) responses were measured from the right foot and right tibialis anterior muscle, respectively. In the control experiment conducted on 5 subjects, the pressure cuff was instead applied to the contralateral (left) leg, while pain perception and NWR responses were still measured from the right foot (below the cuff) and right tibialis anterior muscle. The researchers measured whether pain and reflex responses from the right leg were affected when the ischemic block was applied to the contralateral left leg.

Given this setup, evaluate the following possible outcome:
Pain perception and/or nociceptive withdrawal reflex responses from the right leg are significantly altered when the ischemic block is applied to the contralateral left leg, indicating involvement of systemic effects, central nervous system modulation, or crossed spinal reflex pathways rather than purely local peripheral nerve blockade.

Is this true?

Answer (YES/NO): NO